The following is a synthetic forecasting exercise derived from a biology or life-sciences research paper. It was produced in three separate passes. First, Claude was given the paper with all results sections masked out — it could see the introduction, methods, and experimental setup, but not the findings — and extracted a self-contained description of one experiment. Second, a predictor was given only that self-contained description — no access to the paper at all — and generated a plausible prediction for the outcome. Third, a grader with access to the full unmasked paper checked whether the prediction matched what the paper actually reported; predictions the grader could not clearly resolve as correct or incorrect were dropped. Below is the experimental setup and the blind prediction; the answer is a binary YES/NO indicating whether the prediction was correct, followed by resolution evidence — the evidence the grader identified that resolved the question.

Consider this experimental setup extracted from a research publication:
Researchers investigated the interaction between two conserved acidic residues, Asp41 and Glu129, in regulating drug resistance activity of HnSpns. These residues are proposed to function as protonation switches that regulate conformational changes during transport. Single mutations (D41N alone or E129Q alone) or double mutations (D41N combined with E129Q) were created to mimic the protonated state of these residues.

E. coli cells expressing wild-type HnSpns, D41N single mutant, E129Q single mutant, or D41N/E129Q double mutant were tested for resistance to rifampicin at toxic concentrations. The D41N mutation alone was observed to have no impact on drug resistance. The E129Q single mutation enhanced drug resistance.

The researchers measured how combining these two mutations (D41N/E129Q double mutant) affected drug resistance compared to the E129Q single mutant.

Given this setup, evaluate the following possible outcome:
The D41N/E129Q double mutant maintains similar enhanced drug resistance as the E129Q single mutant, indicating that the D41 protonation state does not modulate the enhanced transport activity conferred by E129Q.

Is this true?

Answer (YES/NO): NO